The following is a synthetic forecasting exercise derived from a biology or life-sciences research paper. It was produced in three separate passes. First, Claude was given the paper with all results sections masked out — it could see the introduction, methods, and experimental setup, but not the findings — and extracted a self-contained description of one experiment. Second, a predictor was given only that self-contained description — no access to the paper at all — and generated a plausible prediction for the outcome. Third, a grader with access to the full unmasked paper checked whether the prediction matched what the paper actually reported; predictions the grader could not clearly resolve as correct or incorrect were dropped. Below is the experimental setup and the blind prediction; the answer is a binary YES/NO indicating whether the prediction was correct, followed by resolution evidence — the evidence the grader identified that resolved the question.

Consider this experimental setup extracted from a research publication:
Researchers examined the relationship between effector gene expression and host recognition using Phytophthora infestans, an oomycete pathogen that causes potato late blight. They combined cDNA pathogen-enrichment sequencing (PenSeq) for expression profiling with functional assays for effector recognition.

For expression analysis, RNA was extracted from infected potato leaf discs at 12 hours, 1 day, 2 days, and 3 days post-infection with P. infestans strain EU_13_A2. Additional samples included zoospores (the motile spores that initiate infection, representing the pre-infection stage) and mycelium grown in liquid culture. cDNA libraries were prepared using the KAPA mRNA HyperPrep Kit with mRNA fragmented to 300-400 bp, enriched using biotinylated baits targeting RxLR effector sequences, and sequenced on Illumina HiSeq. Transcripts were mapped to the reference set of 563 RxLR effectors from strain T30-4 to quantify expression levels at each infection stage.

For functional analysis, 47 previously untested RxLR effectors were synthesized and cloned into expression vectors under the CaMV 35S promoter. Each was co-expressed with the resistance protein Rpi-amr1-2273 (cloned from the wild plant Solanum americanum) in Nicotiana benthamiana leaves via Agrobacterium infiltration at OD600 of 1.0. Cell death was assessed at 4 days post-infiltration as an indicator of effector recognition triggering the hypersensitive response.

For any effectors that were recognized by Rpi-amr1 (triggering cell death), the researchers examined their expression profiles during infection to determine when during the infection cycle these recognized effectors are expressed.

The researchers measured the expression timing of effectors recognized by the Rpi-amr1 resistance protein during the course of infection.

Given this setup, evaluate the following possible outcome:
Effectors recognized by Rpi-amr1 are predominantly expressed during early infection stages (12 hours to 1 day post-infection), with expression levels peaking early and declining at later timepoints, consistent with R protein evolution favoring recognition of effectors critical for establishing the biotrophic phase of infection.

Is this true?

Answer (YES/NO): NO